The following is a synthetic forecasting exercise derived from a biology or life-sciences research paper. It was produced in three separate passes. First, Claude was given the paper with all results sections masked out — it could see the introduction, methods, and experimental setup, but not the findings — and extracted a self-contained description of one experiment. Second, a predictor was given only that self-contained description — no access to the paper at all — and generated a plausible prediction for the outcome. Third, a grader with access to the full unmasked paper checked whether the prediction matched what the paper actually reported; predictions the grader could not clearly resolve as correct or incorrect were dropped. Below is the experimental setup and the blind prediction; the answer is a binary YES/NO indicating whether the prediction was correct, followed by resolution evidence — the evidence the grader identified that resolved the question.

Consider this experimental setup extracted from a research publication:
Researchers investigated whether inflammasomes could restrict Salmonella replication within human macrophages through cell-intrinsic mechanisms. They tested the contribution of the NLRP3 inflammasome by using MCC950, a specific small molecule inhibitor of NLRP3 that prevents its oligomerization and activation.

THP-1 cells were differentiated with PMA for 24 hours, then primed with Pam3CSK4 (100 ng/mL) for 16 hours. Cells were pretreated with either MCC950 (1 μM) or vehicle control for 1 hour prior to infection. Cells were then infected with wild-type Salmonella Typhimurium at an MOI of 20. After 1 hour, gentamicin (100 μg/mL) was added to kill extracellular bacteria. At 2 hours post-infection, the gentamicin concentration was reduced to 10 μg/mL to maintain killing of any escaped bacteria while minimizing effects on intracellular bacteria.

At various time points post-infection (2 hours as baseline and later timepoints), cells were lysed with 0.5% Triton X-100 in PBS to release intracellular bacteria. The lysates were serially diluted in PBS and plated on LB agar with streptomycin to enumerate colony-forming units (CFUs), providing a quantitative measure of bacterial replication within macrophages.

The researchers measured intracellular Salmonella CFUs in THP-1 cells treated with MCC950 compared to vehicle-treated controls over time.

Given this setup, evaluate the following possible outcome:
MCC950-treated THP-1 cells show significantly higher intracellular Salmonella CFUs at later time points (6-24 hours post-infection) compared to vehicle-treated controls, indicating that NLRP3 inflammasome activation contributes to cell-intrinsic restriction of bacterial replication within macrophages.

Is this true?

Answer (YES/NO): YES